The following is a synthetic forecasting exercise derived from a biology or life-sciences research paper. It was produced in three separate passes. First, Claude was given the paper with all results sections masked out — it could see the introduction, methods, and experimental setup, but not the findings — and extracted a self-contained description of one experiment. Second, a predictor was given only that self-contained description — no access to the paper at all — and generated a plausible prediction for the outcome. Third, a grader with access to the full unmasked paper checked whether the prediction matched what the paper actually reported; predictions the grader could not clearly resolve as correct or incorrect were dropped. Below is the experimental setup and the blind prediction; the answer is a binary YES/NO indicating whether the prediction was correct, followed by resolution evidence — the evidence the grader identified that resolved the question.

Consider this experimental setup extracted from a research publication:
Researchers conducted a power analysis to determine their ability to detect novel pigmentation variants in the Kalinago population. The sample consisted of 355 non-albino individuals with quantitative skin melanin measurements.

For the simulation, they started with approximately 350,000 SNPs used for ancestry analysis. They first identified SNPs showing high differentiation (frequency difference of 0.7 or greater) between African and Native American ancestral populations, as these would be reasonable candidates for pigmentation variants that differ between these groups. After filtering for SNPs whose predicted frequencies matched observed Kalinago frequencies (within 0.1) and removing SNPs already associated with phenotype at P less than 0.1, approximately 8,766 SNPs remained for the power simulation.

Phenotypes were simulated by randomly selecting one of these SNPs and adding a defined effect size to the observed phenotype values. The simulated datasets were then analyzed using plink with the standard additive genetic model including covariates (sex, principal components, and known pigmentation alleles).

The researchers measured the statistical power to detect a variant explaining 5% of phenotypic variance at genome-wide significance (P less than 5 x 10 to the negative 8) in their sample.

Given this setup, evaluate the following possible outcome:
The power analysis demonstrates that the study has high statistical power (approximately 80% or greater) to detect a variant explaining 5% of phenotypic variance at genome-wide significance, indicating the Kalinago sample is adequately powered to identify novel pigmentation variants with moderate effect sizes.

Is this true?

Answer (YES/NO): NO